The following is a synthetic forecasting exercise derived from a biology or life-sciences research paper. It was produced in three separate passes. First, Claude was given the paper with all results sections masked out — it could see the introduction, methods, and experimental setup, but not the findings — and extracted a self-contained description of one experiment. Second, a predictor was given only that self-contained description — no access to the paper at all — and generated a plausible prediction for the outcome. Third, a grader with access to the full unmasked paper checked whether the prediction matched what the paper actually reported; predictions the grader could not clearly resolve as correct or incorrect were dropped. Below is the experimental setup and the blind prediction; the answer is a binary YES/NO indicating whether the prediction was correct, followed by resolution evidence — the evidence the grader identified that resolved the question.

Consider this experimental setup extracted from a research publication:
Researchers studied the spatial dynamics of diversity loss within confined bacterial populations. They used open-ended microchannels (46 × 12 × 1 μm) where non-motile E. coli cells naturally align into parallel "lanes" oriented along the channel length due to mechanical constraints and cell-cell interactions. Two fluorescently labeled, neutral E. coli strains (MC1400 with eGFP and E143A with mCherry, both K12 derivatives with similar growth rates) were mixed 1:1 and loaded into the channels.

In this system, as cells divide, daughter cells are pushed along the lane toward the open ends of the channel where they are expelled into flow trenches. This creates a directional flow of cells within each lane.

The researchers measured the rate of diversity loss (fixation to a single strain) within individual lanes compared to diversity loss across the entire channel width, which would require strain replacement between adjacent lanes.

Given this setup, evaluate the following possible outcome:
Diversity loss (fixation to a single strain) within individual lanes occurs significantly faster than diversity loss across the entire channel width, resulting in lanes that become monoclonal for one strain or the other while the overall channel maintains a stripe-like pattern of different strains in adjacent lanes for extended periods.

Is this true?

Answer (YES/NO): YES